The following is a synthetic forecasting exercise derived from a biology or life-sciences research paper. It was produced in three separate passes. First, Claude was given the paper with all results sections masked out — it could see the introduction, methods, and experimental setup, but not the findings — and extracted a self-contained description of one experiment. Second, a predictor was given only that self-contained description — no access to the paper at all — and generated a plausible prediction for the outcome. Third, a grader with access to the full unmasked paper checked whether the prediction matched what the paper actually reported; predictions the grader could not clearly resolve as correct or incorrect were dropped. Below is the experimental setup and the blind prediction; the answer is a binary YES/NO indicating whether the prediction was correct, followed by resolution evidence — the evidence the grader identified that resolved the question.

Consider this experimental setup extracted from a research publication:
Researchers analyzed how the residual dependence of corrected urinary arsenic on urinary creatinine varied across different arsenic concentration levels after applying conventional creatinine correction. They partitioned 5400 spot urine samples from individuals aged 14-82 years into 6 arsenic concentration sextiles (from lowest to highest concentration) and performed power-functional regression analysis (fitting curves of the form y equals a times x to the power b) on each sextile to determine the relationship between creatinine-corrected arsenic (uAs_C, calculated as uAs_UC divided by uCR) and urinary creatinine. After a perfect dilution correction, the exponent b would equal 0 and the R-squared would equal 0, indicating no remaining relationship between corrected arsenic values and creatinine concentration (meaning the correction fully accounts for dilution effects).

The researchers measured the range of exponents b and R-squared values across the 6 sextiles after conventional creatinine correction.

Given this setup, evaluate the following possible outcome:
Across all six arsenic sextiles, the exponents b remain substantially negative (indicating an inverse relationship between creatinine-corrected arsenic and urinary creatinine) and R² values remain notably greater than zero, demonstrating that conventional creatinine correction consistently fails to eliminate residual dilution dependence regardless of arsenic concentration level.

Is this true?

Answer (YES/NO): YES